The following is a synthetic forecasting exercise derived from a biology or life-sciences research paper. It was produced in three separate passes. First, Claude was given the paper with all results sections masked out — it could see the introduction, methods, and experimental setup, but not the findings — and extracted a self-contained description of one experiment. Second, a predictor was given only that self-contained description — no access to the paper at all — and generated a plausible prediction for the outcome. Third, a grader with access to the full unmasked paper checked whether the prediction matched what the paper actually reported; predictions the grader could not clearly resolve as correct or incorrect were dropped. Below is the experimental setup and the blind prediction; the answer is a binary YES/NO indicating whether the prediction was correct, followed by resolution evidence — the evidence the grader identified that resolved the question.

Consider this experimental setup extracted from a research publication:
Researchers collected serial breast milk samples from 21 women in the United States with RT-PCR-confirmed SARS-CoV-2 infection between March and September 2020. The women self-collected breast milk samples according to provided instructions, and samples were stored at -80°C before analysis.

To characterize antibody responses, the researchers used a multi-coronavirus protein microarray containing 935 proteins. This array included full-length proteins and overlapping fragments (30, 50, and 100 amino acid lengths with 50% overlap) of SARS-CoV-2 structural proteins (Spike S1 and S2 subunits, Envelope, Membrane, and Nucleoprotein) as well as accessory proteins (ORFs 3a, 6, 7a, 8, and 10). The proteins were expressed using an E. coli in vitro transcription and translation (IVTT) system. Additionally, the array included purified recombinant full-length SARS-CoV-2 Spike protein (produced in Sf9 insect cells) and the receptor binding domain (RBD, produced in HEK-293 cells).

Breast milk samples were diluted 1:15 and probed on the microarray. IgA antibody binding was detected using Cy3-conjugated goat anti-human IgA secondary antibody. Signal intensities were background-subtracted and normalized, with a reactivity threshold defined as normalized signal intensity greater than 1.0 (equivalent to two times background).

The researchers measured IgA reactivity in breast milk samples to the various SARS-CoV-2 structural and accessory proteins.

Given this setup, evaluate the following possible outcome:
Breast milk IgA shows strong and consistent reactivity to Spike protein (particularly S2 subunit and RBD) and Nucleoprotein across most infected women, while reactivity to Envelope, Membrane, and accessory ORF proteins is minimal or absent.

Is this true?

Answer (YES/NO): NO